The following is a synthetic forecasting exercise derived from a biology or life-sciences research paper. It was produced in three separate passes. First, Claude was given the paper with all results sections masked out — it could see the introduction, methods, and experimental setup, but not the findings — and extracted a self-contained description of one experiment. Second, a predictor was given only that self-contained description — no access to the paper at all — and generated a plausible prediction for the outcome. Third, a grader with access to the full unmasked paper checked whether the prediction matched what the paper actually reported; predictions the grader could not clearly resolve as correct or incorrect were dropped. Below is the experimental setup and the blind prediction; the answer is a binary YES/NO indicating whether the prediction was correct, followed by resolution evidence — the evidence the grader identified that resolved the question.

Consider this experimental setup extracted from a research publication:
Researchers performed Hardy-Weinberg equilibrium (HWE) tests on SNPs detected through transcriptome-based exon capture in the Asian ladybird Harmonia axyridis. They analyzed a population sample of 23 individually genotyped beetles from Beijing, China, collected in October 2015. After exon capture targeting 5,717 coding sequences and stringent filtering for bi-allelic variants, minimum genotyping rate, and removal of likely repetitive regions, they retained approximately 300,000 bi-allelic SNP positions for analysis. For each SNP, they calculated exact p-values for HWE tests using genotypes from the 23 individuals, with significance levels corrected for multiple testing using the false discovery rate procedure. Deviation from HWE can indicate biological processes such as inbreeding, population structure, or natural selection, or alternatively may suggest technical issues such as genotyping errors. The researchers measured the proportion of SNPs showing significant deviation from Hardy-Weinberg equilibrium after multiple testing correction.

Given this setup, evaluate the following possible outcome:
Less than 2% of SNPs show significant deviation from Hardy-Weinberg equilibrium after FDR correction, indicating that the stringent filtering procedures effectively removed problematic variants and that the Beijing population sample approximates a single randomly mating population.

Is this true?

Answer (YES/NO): YES